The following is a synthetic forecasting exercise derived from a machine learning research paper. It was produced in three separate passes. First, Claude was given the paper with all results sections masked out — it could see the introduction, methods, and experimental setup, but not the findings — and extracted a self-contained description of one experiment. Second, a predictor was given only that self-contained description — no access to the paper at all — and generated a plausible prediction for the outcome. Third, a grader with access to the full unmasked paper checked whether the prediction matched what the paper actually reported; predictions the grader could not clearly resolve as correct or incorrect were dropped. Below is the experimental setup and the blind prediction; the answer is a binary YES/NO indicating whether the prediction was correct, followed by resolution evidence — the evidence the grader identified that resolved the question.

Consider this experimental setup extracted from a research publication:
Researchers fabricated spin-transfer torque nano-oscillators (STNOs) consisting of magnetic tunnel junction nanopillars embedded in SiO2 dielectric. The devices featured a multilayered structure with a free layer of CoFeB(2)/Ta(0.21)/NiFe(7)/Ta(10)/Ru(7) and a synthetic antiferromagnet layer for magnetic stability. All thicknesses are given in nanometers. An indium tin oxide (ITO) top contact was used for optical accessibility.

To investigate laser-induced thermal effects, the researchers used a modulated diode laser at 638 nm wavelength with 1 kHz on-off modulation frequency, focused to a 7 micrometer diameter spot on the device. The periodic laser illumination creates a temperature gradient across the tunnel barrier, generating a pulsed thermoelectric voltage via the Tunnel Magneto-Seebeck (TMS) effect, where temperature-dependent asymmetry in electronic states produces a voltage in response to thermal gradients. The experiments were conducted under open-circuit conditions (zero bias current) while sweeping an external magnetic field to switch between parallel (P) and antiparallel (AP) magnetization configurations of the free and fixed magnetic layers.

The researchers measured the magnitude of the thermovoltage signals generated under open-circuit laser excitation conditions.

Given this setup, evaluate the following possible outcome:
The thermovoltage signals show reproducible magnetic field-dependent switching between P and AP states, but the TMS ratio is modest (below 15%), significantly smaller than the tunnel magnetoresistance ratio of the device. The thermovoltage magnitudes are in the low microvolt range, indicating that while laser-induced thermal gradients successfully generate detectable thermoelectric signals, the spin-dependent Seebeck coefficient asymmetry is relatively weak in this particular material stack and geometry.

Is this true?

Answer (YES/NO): NO